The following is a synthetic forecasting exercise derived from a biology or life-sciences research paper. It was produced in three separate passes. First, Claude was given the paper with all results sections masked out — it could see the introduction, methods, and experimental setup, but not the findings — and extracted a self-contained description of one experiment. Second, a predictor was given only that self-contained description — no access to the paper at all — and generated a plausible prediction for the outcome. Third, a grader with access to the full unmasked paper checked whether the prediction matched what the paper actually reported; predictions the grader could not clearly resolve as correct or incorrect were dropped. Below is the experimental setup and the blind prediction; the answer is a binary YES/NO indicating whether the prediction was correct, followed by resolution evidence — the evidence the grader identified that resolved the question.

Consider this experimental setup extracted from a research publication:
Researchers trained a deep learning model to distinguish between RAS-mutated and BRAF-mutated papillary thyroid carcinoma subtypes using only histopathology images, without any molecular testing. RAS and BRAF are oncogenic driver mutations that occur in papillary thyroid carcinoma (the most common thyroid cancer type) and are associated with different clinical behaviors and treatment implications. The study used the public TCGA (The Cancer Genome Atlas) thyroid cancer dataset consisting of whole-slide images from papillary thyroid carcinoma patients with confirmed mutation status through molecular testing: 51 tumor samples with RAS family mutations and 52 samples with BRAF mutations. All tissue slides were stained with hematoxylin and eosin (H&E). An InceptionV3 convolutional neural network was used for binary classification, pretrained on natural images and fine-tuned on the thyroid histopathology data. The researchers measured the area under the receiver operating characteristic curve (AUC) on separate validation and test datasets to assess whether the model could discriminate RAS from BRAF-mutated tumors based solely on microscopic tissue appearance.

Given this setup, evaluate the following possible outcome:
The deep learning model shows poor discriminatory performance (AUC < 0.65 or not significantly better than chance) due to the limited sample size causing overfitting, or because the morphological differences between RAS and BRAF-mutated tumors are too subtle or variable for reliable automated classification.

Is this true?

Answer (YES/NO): NO